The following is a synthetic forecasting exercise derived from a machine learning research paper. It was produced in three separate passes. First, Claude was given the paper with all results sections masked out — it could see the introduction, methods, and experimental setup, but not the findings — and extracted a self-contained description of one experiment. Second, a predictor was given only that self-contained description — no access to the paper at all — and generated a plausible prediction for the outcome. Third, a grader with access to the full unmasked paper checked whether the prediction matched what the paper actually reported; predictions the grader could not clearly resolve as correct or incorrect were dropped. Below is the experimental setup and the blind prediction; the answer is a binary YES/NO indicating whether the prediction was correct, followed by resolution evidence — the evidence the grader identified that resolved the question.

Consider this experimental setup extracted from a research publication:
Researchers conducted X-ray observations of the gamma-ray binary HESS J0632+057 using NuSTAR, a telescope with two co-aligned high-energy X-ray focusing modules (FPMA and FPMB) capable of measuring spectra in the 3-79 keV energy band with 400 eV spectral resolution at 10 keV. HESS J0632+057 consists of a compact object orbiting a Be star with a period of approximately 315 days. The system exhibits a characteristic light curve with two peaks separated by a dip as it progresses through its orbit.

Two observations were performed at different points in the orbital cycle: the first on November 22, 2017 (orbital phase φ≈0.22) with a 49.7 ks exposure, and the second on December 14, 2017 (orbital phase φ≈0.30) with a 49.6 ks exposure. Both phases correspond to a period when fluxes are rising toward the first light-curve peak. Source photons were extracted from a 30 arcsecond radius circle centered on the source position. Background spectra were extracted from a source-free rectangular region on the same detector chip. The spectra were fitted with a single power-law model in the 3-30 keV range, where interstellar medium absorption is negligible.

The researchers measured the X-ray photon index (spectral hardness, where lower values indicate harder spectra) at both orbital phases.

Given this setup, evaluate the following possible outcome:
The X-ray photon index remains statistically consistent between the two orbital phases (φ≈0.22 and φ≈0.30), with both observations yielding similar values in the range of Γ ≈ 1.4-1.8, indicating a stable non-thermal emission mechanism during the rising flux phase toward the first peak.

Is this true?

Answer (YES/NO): NO